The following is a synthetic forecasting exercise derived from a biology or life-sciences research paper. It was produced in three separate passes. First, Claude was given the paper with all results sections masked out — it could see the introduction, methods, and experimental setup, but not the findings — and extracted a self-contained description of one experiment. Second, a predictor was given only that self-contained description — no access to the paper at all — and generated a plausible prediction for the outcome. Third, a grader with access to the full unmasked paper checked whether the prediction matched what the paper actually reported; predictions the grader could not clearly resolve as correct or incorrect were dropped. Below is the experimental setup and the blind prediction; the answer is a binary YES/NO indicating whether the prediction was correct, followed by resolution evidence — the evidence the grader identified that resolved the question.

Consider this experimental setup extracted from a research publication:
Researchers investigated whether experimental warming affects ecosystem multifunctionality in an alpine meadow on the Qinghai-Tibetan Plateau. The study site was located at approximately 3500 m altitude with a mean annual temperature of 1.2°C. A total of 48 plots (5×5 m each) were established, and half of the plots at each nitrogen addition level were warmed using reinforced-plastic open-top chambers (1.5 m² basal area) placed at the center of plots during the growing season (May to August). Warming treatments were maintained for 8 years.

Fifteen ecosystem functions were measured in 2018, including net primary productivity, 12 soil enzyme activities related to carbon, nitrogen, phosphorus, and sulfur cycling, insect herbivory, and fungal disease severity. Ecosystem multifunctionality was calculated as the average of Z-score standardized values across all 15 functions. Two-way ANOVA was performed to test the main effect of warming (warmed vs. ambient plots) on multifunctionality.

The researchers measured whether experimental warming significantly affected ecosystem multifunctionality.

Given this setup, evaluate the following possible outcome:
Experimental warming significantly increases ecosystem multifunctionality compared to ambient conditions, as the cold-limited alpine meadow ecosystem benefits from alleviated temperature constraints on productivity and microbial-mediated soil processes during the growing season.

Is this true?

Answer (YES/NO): NO